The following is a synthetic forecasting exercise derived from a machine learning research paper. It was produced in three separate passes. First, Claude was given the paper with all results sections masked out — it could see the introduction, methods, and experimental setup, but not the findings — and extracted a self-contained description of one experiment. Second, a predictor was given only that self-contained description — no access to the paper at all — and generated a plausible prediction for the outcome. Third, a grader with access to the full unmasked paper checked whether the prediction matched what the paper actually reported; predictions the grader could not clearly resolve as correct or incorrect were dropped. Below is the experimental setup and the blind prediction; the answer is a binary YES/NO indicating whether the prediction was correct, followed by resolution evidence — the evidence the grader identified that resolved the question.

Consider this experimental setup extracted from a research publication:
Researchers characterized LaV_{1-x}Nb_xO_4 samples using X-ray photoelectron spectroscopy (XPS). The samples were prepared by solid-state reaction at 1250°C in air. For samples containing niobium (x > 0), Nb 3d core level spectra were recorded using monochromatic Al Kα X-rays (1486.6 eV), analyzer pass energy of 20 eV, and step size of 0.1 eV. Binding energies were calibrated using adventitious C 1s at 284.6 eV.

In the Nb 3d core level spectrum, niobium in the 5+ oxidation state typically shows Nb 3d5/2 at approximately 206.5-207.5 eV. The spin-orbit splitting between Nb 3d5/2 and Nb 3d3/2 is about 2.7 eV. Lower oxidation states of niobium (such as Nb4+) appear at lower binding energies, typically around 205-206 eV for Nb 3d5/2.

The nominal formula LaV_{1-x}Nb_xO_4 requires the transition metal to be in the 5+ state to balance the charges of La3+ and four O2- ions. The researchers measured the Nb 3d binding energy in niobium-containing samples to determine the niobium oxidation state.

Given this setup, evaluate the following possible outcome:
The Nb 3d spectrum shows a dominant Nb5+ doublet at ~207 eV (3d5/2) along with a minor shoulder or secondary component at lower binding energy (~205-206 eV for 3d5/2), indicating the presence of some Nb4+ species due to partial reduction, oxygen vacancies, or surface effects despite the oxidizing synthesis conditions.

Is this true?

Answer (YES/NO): NO